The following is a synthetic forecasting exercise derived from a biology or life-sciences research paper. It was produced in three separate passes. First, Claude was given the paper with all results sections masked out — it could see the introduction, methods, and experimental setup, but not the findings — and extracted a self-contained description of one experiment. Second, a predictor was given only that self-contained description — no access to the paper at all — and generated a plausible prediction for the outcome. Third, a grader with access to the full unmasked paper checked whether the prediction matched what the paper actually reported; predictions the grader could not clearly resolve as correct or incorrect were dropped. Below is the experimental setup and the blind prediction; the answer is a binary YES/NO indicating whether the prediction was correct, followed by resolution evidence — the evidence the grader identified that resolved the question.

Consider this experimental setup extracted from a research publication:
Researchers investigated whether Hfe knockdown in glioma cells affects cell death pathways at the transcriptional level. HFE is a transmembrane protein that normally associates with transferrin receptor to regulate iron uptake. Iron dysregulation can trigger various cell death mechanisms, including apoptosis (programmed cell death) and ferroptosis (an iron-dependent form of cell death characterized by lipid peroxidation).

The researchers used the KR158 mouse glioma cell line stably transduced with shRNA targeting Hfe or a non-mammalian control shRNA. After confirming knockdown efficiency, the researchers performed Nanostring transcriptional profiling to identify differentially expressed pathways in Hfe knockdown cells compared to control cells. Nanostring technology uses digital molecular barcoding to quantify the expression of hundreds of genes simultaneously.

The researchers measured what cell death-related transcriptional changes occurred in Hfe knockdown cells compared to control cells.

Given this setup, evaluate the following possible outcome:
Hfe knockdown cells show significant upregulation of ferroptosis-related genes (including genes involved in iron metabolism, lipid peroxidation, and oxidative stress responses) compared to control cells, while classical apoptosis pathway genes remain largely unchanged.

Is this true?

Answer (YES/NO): NO